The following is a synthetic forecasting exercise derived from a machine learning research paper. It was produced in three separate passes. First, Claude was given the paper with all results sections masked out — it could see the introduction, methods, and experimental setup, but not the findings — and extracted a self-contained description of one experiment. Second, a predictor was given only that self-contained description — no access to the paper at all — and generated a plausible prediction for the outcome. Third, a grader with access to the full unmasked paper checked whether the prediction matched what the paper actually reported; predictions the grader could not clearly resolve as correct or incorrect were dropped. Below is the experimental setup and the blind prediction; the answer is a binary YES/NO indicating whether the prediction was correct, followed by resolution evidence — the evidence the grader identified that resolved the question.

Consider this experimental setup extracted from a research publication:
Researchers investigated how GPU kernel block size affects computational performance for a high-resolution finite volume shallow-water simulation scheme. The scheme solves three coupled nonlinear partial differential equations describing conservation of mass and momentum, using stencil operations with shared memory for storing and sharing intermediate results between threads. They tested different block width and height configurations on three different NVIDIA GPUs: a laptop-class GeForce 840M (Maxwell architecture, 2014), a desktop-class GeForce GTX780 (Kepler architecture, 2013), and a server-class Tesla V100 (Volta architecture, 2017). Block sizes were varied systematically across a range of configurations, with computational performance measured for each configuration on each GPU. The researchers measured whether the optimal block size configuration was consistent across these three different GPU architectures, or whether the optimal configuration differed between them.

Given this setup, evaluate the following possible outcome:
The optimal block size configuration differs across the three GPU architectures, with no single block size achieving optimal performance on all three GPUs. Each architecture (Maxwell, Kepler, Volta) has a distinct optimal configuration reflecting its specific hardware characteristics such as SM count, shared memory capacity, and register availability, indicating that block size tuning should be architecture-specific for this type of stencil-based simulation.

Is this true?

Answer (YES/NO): YES